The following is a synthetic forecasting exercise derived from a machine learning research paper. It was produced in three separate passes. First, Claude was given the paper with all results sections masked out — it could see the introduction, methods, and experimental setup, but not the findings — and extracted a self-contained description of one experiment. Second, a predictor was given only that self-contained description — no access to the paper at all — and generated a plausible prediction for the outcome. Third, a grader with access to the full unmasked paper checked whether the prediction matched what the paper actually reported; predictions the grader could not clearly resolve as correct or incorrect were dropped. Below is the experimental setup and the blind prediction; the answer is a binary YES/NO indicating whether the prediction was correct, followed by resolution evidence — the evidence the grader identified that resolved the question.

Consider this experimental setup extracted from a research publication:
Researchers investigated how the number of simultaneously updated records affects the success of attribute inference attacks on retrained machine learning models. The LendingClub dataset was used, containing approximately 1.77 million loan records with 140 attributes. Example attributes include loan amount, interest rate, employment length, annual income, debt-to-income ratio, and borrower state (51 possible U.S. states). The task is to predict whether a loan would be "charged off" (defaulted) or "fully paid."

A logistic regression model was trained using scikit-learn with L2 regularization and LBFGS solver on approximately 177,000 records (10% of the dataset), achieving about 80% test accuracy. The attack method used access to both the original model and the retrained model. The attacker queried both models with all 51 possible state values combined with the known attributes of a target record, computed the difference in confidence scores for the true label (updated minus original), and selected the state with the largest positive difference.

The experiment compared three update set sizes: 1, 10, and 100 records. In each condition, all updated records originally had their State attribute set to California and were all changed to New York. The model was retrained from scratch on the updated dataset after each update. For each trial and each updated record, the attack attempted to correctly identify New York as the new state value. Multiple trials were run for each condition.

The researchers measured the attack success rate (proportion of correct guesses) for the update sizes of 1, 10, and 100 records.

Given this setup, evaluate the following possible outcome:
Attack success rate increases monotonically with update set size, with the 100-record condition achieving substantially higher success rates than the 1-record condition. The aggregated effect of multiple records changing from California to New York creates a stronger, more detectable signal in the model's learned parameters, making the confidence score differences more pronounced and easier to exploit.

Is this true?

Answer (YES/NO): YES